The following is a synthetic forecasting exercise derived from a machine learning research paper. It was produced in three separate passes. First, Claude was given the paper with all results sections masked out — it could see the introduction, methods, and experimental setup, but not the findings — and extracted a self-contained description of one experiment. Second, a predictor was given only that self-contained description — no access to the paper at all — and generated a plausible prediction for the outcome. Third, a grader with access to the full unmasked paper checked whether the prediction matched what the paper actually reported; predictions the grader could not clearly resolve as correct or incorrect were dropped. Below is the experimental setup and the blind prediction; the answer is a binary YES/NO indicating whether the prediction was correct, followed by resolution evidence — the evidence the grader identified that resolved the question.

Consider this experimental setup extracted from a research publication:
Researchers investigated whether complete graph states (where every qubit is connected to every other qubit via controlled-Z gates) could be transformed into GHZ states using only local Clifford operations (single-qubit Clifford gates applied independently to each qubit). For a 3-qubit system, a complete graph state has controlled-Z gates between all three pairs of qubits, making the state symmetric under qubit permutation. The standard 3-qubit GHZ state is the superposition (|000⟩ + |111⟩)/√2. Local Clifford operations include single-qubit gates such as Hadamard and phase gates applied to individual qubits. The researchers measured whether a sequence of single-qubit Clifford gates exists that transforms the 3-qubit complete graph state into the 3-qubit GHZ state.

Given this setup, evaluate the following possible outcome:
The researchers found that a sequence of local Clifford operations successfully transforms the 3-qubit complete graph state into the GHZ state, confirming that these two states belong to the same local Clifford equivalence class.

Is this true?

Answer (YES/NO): YES